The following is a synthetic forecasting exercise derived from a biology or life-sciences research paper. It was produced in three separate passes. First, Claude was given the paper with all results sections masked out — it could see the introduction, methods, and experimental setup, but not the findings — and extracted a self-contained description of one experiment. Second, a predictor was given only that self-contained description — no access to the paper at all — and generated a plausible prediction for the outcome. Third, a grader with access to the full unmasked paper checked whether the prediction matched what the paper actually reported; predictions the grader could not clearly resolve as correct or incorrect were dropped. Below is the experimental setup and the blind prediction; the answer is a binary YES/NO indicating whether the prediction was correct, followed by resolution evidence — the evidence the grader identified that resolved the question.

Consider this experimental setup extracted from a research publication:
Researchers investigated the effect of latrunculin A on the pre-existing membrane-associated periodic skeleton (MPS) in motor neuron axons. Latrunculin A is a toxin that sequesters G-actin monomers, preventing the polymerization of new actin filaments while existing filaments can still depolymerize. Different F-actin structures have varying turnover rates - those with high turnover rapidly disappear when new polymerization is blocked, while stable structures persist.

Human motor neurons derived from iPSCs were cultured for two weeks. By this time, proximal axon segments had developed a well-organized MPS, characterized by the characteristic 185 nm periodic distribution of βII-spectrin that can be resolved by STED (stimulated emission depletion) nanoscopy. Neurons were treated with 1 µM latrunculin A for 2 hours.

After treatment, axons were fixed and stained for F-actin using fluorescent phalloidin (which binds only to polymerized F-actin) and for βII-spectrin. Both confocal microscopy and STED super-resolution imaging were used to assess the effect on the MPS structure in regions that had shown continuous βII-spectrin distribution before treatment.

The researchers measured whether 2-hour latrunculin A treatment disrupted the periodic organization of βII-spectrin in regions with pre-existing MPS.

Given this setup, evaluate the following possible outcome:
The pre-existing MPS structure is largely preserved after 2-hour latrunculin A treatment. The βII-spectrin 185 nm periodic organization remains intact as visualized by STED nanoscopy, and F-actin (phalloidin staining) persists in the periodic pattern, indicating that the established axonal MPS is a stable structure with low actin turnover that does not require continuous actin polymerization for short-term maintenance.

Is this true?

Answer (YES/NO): YES